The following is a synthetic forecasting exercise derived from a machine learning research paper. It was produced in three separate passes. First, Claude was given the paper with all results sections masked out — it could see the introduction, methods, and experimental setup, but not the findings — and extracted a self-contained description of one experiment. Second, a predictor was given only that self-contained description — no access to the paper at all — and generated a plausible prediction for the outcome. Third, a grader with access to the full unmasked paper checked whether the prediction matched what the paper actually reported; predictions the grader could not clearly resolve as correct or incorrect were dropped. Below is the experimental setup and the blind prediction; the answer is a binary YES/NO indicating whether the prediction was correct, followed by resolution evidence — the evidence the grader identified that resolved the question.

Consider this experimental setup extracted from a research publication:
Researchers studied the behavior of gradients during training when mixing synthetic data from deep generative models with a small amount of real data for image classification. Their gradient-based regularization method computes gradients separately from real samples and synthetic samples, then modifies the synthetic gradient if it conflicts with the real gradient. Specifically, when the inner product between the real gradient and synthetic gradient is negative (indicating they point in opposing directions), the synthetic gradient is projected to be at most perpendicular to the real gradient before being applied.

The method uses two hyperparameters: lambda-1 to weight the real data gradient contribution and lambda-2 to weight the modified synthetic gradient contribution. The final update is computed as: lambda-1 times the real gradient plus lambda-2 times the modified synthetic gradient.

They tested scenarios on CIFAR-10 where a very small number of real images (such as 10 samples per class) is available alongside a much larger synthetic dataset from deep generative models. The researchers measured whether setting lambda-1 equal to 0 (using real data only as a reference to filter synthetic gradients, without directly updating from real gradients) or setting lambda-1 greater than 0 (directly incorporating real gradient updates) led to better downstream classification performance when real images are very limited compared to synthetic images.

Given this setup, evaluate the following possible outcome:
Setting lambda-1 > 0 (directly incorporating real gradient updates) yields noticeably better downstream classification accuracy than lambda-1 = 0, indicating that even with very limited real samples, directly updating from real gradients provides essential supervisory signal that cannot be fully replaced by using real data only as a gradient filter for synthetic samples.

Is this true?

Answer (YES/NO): NO